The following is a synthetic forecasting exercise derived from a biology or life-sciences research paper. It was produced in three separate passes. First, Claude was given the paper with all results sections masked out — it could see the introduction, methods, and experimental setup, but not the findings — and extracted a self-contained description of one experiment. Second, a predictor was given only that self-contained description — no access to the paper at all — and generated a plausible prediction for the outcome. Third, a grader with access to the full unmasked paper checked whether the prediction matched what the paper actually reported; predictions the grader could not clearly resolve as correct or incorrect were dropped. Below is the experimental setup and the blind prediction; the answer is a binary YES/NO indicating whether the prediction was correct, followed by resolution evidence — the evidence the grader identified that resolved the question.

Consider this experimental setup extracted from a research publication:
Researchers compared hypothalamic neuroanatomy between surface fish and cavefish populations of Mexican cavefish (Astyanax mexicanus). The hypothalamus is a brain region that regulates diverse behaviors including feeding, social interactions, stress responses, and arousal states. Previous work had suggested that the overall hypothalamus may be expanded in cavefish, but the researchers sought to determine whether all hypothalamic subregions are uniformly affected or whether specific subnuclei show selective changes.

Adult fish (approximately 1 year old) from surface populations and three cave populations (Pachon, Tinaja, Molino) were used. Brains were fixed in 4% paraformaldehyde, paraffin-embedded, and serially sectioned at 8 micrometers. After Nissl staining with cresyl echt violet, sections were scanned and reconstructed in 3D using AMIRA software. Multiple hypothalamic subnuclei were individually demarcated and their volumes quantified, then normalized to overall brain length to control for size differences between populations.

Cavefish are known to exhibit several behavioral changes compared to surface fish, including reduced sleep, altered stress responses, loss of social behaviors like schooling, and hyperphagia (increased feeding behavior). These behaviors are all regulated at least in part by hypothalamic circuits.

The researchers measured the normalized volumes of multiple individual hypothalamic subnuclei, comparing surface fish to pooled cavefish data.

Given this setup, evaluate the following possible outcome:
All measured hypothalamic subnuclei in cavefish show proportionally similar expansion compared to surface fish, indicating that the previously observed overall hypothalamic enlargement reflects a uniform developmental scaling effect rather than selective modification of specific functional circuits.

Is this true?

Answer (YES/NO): NO